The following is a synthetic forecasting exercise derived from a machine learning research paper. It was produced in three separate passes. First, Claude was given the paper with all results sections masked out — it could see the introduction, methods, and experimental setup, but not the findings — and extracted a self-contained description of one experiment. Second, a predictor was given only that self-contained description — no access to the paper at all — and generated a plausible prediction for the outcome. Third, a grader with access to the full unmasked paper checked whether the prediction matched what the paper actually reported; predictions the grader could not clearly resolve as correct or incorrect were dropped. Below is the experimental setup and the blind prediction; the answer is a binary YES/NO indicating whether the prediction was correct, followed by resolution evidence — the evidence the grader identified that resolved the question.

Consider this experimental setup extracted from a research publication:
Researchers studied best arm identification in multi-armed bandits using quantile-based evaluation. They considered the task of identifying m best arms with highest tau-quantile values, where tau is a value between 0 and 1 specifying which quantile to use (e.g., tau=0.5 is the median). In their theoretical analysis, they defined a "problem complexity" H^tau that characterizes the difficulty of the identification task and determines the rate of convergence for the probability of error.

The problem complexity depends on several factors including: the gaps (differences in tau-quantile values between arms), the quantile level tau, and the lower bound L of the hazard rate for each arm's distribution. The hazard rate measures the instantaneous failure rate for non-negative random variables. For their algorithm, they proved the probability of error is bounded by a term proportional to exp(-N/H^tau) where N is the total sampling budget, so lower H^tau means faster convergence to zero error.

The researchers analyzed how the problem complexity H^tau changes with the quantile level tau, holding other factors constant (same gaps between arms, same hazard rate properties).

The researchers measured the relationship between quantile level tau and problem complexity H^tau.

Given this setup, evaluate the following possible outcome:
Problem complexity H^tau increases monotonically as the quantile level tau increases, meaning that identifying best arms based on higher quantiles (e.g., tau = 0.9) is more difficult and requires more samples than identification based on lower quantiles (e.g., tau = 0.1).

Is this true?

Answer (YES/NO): YES